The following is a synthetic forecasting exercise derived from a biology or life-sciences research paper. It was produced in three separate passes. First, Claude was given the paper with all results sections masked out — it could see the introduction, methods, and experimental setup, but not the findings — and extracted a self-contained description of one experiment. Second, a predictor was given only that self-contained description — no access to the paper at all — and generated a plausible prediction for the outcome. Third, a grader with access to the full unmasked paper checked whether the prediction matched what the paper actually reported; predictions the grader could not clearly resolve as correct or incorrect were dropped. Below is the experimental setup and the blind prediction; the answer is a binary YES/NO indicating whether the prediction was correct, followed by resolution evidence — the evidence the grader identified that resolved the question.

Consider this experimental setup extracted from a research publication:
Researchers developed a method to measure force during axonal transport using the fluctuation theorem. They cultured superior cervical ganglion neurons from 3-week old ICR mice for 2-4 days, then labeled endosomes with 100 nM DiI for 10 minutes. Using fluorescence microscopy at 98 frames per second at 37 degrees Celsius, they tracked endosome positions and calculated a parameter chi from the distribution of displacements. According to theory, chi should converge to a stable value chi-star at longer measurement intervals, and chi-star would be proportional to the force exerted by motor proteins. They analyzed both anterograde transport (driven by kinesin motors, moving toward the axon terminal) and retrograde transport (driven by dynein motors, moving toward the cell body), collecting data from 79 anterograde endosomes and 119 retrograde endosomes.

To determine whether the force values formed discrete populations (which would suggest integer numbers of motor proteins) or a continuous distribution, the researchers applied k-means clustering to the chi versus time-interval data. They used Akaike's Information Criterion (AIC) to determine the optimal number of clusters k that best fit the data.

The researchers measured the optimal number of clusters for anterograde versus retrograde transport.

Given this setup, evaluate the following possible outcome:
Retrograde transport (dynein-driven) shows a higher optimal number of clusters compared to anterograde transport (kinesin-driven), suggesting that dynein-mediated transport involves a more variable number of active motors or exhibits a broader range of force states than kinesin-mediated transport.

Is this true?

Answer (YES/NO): NO